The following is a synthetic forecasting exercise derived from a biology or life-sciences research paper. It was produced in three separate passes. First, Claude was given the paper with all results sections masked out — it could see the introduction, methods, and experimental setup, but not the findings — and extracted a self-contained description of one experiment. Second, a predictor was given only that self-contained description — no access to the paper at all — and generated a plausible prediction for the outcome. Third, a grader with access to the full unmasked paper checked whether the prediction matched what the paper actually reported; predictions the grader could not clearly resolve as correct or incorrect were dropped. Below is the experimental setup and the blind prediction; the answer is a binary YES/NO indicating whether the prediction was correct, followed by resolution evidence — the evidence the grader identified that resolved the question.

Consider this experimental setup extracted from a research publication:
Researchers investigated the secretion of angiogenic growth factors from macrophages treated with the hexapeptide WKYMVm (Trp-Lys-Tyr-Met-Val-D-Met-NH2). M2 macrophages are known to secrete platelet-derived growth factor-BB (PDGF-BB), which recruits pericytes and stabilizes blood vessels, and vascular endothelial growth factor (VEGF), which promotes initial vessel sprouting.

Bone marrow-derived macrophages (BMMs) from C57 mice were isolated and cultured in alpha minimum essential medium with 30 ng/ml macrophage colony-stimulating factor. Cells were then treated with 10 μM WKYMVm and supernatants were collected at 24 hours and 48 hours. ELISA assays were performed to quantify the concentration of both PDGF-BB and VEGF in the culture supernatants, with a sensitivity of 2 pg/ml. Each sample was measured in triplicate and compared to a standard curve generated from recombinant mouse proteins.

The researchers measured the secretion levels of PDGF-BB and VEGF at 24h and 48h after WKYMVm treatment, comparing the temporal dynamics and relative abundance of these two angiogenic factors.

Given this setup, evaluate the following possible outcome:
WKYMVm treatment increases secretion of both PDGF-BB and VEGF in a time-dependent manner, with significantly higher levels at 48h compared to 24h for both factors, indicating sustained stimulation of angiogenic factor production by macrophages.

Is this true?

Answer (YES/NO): NO